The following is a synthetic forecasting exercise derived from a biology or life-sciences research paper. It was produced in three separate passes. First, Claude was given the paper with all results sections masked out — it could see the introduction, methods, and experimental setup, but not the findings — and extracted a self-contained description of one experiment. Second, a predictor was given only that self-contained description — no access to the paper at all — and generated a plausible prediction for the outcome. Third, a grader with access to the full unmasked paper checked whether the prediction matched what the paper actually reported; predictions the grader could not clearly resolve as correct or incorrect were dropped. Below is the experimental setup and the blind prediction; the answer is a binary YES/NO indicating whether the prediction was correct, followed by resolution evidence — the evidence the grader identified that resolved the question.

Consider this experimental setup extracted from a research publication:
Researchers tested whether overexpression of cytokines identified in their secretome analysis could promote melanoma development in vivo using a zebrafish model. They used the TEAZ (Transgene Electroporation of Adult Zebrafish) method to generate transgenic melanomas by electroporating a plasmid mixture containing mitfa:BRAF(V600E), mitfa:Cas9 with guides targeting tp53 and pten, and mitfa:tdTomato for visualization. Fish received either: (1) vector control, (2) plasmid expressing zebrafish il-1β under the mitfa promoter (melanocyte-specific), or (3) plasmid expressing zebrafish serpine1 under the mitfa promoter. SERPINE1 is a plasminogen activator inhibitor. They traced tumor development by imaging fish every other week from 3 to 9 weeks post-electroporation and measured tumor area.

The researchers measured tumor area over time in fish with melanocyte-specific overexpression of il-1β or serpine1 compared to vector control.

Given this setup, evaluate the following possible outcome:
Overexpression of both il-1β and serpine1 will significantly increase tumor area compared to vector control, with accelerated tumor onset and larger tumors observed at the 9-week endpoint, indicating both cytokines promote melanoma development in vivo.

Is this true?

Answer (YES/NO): YES